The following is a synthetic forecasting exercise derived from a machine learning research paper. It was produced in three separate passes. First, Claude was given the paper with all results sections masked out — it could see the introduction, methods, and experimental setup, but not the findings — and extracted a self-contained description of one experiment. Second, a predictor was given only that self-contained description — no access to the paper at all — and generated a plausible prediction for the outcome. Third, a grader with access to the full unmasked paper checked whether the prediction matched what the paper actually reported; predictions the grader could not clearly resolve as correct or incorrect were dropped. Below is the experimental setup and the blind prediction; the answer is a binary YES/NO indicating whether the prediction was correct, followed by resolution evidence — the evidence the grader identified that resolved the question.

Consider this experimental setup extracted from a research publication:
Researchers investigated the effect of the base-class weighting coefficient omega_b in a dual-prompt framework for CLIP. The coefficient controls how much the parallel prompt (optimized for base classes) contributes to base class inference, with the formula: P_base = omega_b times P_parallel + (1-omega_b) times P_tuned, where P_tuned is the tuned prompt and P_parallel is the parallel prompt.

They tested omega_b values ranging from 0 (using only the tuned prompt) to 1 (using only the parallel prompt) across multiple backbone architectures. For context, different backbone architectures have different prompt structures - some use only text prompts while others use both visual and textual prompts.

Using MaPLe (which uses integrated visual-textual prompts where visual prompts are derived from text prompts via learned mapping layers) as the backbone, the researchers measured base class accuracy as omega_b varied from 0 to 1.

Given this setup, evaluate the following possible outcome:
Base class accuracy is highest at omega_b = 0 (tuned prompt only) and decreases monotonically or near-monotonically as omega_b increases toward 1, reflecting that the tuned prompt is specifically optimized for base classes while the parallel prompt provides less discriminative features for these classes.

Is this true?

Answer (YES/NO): NO